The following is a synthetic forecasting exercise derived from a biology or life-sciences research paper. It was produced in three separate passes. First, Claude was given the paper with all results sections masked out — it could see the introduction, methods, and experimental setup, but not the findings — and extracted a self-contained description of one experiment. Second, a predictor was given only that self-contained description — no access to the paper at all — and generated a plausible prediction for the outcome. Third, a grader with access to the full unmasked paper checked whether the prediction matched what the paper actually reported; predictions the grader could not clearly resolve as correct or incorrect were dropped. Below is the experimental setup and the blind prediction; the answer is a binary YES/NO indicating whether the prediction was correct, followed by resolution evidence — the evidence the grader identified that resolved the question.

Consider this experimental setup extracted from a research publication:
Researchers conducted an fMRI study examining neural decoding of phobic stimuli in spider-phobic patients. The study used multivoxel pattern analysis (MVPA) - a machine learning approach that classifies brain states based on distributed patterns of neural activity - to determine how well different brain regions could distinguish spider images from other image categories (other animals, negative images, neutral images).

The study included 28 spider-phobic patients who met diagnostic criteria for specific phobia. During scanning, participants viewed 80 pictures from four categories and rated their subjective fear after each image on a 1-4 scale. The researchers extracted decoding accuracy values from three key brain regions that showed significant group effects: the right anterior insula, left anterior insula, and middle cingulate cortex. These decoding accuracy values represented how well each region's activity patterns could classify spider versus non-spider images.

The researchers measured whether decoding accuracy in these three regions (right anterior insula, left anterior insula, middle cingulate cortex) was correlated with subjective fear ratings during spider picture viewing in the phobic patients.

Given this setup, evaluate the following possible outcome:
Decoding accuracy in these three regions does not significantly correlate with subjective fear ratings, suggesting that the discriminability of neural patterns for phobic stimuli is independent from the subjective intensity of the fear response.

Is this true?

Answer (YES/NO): NO